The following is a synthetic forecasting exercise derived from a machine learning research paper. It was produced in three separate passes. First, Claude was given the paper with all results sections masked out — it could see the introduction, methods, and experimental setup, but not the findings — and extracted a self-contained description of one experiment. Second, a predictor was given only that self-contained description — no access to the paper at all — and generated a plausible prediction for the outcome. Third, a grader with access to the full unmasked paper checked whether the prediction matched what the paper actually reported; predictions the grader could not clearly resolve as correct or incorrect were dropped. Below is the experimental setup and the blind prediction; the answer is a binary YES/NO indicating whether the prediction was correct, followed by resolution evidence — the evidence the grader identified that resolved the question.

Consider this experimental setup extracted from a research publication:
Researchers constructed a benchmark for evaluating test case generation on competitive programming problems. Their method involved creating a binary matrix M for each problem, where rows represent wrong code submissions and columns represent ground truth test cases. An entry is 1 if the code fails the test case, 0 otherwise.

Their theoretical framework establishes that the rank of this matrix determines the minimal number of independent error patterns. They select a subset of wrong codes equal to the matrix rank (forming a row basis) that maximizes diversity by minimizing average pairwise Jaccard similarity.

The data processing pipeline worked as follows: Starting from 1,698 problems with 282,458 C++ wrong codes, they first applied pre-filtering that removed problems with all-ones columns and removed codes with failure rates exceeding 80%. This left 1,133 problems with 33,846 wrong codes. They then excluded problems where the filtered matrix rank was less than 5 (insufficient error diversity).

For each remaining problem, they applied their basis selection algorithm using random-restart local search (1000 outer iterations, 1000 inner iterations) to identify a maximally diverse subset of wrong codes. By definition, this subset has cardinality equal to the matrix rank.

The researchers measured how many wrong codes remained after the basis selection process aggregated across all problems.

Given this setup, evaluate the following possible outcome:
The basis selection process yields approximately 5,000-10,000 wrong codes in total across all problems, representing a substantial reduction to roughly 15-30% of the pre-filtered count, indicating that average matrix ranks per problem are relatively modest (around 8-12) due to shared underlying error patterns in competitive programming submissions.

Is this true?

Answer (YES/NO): NO